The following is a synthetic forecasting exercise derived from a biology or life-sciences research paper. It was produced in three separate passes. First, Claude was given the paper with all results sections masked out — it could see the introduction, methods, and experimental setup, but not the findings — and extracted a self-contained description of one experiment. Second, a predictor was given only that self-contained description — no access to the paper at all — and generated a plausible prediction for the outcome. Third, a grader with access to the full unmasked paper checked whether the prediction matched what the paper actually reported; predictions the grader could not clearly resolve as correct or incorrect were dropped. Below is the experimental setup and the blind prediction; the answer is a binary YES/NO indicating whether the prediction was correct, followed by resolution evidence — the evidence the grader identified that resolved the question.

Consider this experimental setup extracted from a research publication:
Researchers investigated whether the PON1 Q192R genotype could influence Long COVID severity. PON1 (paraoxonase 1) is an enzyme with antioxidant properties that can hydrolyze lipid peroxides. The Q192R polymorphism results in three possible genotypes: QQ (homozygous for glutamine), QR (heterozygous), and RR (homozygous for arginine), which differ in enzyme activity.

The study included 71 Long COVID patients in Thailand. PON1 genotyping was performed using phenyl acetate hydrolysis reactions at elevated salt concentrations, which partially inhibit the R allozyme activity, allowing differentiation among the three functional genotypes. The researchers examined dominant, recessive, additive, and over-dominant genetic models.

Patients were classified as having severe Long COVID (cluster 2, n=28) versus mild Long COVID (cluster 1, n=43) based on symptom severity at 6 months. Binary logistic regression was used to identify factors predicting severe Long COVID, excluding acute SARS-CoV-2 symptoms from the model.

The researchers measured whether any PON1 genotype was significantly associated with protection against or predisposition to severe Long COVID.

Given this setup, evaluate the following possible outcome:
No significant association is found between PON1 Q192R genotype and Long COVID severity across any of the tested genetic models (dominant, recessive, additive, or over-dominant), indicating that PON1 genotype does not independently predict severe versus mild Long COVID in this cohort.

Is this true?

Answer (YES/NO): NO